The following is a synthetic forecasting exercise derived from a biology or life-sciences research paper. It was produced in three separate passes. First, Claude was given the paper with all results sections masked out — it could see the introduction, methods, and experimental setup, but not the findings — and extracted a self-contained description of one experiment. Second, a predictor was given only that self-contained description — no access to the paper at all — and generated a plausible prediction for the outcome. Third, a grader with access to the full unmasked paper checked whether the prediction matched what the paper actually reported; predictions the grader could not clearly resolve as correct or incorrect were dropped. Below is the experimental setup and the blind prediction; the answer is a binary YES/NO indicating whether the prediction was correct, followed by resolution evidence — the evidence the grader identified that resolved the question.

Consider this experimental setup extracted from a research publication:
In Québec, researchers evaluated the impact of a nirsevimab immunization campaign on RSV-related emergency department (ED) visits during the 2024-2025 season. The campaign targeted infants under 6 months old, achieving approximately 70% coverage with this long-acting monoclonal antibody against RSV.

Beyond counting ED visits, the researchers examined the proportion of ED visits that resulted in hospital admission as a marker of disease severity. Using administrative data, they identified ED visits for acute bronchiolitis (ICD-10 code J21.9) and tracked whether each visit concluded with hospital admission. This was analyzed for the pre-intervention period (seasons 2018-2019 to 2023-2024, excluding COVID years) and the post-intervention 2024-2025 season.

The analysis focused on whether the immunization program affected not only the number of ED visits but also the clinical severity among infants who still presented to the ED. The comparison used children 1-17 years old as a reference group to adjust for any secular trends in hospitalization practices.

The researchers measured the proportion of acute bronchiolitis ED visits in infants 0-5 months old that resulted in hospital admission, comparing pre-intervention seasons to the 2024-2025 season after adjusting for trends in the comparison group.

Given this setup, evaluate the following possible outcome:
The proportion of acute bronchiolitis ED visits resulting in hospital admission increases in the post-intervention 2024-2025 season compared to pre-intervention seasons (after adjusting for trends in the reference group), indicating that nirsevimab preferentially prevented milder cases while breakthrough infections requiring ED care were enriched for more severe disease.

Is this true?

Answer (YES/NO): NO